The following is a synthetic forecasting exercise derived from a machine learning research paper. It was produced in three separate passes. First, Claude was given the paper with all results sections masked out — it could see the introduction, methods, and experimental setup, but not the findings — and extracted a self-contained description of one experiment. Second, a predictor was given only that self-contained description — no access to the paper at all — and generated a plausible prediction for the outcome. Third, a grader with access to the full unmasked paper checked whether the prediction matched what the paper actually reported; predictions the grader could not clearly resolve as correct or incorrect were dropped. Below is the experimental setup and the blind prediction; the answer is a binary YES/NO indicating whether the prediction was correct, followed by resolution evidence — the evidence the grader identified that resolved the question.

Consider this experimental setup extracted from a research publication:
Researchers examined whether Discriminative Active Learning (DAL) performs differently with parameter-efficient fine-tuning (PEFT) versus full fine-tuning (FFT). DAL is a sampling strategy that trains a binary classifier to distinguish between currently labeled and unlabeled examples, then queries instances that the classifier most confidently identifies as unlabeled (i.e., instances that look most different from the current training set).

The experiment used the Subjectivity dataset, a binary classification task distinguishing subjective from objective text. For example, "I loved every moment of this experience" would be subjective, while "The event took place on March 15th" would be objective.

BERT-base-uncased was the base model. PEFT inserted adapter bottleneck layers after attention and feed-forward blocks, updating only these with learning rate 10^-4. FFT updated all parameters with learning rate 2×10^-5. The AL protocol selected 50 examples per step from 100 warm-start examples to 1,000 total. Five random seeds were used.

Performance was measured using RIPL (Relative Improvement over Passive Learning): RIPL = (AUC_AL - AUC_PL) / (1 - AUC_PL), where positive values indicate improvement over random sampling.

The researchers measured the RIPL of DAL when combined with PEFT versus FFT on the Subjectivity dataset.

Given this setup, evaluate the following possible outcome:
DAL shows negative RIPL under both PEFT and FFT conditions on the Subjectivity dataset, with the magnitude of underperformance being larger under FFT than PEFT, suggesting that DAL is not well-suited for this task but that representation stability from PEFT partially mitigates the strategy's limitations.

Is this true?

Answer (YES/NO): NO